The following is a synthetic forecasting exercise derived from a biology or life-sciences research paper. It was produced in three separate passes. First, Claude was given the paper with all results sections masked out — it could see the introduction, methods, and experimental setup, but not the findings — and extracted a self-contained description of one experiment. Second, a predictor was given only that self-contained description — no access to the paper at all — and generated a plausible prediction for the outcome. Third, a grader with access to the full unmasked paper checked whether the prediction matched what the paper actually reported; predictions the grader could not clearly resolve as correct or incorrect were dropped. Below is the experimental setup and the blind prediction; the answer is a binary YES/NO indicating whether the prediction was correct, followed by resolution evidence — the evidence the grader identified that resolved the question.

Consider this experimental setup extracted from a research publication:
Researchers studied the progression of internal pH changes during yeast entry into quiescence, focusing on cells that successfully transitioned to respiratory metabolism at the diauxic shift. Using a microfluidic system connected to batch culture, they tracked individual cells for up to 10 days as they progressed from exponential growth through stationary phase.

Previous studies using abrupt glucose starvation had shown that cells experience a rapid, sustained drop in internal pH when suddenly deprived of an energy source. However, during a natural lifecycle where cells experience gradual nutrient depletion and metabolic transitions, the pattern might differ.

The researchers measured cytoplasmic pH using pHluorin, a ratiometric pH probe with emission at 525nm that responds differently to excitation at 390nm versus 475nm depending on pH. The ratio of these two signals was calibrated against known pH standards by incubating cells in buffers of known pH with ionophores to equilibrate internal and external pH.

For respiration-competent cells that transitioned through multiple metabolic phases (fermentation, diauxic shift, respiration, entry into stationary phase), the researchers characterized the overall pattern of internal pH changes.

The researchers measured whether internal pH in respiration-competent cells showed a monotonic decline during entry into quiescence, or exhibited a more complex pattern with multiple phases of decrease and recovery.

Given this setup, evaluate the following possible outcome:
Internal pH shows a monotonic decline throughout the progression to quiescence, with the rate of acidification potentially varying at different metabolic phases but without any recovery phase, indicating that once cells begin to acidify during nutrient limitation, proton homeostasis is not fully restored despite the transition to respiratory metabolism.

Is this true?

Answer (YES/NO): NO